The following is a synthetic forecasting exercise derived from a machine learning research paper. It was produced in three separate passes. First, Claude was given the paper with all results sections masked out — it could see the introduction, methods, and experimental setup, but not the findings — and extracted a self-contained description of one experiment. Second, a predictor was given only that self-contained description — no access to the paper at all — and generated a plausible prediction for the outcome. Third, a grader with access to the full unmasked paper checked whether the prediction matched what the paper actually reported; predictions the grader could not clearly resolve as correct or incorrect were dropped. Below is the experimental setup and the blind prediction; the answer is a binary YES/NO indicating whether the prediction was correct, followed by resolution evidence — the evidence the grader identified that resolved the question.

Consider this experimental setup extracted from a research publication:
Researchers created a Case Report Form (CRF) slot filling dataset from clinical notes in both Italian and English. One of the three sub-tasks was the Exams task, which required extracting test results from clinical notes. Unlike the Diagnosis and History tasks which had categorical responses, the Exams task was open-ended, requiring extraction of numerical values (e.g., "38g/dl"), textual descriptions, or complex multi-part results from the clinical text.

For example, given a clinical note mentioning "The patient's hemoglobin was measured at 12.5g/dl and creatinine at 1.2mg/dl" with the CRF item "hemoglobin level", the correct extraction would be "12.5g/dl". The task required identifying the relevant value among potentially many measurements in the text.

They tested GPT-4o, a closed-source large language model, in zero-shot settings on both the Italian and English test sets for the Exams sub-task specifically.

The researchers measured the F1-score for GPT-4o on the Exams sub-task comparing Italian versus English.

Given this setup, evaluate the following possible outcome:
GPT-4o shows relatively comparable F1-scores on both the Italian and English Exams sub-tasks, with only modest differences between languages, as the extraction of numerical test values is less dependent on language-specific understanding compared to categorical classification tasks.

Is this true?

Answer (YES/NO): NO